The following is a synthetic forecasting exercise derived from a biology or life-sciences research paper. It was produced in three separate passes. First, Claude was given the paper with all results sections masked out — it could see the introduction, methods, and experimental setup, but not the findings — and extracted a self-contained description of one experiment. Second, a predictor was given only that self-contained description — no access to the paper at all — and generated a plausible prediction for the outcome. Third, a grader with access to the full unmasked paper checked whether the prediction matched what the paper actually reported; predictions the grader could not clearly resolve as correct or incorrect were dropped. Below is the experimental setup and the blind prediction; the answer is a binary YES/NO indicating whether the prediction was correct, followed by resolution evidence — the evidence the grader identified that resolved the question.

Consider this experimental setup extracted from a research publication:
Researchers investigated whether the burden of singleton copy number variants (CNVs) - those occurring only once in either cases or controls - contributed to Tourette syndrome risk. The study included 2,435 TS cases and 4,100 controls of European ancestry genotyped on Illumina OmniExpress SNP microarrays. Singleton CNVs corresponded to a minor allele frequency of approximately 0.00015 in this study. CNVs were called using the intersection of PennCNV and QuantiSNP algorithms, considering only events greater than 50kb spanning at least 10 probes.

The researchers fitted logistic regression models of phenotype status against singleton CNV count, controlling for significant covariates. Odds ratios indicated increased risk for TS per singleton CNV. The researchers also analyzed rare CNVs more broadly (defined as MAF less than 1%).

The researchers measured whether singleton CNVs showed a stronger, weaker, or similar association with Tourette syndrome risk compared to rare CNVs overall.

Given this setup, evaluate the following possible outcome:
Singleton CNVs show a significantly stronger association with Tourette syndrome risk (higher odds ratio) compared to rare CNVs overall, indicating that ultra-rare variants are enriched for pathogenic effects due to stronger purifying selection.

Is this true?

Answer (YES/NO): YES